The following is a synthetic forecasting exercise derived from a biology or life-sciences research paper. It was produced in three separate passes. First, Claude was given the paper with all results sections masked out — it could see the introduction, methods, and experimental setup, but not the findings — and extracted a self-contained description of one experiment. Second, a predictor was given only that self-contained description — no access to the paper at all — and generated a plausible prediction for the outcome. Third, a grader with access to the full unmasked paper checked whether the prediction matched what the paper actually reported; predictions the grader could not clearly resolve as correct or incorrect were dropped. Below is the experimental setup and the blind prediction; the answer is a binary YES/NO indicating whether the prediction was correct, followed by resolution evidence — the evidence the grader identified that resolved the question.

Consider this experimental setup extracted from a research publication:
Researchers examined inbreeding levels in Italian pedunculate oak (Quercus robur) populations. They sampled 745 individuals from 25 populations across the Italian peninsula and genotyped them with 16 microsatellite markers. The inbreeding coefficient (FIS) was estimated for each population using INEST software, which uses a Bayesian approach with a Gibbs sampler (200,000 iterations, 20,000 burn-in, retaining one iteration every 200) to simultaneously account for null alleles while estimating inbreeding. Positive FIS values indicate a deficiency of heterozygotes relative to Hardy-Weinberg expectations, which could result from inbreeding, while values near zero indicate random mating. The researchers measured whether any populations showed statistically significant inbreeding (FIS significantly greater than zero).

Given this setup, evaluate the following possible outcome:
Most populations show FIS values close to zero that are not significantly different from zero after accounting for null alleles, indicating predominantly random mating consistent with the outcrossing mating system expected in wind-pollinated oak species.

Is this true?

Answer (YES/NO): YES